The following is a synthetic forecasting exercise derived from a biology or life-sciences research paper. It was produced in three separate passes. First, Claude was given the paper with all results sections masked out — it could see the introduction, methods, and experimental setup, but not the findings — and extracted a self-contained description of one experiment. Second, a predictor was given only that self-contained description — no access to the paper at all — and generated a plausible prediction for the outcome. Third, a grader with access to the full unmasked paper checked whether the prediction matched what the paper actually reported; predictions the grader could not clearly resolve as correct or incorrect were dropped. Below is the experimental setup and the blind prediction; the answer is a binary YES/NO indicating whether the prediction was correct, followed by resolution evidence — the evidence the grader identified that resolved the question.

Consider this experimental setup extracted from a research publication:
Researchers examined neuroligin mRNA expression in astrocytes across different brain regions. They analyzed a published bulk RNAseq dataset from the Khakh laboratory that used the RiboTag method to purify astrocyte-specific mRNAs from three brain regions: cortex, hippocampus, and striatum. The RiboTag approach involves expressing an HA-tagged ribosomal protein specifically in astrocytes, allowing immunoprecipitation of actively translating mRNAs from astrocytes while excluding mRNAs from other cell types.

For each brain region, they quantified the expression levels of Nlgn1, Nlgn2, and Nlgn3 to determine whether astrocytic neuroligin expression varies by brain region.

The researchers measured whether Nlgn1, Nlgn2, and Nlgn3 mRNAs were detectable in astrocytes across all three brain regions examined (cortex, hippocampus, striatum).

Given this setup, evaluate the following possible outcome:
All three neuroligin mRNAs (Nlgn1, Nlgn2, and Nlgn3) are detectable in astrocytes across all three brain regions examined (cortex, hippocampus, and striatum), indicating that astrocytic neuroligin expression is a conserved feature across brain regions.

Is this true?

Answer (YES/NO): YES